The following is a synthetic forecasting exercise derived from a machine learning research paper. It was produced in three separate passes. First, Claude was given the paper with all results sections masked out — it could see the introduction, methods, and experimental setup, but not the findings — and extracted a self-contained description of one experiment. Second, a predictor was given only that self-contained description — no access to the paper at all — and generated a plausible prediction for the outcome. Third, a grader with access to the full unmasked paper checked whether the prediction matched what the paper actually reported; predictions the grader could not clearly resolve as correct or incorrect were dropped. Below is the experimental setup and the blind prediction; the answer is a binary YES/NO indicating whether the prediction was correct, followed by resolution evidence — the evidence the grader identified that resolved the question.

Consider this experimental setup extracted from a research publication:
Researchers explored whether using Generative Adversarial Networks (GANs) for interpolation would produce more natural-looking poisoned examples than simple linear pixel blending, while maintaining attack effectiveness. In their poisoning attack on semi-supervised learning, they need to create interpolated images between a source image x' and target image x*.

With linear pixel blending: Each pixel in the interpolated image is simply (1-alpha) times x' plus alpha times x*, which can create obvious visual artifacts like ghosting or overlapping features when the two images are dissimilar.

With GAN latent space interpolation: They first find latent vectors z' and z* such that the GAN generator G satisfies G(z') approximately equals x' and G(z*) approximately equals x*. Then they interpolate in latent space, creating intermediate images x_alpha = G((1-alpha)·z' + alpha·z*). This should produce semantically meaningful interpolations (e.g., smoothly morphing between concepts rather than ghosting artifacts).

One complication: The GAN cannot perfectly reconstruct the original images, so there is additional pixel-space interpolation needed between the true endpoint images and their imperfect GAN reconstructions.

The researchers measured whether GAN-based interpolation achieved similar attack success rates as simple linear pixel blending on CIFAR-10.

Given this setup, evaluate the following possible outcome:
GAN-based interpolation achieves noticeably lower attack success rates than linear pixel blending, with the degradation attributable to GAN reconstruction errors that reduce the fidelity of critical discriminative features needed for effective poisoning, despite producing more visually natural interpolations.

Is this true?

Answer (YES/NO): NO